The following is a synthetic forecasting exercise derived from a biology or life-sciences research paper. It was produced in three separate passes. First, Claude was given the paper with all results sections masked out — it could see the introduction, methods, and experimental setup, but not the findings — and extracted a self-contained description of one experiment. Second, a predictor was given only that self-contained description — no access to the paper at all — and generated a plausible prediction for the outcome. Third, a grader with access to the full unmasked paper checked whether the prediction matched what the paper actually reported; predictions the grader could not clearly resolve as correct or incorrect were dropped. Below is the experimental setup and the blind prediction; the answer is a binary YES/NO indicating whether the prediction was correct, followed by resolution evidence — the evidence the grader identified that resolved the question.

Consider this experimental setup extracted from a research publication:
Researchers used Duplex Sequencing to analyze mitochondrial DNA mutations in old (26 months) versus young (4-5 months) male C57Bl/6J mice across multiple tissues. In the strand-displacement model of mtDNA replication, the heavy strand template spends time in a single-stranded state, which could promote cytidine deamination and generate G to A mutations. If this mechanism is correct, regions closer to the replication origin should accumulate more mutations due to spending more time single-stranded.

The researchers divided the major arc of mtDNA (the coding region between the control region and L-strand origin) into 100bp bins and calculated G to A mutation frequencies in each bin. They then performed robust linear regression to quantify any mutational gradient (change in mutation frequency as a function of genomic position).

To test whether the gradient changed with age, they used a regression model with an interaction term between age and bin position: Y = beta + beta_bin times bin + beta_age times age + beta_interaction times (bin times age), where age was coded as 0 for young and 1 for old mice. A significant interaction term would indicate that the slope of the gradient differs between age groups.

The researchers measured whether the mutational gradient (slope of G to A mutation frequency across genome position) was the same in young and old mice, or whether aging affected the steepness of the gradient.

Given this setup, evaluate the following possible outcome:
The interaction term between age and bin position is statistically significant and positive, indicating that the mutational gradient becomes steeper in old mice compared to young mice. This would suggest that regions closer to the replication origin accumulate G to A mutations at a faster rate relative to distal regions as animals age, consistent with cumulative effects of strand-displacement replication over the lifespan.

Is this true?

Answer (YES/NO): YES